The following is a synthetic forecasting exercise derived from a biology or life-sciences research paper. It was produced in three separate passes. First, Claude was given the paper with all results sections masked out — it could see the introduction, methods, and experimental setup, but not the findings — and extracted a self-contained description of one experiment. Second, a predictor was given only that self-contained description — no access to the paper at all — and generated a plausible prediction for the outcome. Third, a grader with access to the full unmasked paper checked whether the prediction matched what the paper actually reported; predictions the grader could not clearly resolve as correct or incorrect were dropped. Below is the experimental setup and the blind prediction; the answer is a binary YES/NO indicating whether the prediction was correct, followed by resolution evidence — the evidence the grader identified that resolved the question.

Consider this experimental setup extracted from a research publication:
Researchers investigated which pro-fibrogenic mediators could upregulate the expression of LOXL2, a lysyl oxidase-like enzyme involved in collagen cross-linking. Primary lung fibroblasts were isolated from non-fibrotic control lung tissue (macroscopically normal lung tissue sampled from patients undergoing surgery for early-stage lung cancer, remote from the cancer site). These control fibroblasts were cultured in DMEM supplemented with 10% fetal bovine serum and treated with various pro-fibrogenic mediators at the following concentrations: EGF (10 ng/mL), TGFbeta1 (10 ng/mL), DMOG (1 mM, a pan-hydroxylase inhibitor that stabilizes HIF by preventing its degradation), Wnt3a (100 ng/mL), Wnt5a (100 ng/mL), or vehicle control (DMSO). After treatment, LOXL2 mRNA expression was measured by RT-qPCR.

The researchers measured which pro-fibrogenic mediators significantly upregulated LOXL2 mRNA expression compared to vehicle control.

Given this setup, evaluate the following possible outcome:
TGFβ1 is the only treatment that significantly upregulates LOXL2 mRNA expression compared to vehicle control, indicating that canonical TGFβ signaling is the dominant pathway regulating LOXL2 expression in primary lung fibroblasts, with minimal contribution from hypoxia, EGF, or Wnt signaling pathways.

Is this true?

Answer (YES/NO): NO